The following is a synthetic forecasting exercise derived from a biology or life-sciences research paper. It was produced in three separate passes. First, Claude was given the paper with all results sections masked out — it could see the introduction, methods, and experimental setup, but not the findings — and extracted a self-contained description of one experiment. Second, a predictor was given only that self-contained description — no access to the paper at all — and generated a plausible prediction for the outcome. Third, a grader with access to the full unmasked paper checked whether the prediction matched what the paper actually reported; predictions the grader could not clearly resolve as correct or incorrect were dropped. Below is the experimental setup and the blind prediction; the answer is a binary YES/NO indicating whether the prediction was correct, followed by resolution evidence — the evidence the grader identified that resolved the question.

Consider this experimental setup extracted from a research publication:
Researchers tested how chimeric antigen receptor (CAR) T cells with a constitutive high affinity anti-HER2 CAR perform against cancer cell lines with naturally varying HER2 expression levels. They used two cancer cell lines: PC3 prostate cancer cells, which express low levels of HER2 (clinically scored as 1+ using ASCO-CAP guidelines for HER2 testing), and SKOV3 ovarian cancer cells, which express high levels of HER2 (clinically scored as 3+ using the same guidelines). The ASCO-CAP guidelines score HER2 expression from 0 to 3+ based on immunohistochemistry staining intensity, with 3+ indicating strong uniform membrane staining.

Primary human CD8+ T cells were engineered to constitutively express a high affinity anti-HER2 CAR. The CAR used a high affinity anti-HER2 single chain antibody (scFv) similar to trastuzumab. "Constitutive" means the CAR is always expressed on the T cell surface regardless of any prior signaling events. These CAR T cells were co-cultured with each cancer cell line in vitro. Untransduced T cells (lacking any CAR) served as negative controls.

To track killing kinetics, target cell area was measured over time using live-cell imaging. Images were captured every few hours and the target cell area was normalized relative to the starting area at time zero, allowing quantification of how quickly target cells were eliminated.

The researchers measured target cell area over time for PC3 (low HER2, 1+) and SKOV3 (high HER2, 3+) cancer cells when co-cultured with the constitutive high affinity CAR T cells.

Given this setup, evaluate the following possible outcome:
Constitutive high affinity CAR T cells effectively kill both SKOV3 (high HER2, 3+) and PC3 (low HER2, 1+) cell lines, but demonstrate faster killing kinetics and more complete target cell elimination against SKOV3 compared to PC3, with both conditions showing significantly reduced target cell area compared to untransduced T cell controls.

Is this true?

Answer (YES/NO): NO